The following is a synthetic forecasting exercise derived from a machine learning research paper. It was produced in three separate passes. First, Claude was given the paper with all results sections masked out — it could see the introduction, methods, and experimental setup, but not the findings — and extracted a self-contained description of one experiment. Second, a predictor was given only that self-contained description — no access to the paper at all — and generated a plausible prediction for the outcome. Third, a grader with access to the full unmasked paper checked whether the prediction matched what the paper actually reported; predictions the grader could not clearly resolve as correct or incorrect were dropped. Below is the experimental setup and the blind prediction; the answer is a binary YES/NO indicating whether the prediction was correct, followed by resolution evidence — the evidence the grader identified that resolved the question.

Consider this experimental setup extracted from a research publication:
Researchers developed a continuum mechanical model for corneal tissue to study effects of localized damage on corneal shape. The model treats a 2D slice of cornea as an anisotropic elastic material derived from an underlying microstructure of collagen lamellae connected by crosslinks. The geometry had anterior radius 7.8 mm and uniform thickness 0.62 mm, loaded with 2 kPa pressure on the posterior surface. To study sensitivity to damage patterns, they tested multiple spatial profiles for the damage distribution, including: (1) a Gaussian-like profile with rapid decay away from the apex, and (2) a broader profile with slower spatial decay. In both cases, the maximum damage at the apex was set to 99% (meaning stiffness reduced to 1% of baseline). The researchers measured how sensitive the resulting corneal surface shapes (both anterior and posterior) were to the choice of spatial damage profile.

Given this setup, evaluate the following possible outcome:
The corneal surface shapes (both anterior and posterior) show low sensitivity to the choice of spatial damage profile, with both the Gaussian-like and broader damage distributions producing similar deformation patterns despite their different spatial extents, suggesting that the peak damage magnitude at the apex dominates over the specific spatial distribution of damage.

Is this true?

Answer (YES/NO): NO